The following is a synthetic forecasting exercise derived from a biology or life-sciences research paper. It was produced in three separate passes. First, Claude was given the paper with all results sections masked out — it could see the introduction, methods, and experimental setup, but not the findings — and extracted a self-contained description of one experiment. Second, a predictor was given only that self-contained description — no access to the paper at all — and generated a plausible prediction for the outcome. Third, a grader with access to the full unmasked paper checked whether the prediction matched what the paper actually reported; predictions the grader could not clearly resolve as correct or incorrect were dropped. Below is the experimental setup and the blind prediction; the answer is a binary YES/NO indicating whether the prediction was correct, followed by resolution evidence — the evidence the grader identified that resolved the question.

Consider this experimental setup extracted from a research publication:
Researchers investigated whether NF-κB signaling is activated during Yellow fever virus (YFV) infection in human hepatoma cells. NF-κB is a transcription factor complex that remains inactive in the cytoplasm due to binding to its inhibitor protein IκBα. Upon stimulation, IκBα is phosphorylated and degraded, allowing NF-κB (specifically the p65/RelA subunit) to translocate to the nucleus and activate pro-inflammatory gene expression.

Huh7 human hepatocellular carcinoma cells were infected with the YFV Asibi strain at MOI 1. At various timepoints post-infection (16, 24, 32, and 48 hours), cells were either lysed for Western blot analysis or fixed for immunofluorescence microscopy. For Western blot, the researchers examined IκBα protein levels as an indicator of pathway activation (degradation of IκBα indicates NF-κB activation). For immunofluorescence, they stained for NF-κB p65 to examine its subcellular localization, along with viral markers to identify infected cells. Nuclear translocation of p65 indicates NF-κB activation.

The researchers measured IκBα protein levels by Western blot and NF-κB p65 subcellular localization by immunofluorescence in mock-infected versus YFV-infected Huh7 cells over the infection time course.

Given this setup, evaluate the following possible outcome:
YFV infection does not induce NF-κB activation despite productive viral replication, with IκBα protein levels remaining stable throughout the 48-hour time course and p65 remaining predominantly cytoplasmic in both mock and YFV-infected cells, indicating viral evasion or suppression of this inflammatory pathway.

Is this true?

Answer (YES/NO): NO